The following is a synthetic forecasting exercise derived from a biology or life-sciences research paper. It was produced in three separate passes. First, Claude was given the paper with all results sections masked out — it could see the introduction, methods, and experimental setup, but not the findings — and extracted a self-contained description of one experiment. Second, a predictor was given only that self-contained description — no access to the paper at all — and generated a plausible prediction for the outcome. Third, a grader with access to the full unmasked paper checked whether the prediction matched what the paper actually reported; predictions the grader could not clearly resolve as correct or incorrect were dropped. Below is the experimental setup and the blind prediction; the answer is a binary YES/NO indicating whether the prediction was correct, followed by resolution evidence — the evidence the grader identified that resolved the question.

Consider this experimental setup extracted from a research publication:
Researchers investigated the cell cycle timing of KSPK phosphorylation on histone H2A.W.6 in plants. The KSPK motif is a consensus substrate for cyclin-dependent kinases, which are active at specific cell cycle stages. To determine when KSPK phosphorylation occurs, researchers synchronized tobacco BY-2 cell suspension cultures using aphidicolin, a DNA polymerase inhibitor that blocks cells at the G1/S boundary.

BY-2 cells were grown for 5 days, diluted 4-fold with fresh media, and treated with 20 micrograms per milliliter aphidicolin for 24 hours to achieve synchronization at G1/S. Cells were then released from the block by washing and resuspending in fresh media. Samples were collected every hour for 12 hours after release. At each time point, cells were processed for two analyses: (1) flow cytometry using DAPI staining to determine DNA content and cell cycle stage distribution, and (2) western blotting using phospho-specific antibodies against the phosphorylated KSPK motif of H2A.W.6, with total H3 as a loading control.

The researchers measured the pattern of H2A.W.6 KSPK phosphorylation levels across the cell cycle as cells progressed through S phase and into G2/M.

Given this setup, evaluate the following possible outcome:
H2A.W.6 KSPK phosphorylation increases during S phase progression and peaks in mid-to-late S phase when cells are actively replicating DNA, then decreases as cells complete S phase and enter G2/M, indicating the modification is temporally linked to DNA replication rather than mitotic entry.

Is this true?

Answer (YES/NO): NO